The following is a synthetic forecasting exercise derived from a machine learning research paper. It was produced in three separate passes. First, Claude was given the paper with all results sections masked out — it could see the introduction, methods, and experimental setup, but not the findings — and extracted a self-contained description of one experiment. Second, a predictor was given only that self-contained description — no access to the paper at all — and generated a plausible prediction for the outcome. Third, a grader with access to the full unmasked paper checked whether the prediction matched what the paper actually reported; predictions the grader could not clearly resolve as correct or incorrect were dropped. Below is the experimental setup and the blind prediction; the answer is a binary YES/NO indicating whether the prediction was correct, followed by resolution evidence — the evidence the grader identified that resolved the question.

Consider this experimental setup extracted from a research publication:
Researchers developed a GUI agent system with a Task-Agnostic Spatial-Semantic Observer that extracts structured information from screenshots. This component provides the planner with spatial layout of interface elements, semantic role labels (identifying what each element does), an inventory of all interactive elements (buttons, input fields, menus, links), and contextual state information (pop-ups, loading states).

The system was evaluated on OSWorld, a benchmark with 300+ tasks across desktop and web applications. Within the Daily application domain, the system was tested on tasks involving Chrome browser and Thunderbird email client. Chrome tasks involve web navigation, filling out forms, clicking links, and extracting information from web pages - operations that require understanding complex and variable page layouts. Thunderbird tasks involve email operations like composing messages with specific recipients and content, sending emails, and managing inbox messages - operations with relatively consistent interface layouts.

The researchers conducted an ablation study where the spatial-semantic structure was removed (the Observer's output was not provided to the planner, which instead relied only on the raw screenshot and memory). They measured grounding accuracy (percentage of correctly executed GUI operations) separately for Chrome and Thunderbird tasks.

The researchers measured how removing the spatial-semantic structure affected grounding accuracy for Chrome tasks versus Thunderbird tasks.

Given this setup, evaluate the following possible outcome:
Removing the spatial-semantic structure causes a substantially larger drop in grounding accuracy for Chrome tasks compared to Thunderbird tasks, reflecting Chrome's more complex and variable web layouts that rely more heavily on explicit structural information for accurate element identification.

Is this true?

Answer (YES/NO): YES